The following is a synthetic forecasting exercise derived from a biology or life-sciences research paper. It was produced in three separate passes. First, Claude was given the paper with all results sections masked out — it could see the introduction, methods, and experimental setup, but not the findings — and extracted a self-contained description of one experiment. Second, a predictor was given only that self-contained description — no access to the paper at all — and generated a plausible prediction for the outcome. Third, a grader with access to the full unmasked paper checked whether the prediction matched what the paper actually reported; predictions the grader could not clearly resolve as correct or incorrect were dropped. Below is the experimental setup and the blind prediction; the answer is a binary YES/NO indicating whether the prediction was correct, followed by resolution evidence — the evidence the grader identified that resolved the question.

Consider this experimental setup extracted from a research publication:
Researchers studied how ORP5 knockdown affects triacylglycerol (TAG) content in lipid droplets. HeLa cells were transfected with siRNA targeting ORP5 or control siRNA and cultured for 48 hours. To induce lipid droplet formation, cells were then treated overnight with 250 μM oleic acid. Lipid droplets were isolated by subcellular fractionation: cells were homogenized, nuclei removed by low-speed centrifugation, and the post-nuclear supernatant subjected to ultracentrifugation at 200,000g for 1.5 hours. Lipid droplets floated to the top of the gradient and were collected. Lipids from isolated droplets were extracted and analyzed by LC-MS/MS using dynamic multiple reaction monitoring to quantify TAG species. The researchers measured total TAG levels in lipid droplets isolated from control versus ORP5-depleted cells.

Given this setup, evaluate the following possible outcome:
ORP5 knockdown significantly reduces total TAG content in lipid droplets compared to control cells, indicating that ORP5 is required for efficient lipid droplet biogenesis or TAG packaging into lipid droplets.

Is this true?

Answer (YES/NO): YES